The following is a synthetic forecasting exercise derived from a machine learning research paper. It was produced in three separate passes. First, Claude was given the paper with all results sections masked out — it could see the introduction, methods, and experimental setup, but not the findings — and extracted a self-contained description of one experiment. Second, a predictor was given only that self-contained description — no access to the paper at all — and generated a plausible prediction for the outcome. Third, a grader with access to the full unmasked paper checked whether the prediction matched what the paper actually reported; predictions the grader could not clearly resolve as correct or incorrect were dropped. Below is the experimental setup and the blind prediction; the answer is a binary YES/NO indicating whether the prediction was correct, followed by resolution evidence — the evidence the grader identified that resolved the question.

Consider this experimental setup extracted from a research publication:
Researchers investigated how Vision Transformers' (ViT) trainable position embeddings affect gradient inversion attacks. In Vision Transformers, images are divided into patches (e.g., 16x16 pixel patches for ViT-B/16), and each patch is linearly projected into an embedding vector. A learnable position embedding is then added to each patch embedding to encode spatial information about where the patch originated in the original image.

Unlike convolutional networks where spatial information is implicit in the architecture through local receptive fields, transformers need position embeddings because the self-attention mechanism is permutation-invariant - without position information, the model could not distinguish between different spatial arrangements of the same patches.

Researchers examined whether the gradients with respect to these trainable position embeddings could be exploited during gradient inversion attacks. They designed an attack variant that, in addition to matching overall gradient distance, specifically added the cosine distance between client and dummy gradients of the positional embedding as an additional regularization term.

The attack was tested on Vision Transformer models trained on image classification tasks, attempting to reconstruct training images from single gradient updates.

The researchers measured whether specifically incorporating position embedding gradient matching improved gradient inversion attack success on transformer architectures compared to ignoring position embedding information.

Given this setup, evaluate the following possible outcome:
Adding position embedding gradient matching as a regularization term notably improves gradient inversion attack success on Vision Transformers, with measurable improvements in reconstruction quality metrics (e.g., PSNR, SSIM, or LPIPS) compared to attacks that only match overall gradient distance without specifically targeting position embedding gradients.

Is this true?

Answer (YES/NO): NO